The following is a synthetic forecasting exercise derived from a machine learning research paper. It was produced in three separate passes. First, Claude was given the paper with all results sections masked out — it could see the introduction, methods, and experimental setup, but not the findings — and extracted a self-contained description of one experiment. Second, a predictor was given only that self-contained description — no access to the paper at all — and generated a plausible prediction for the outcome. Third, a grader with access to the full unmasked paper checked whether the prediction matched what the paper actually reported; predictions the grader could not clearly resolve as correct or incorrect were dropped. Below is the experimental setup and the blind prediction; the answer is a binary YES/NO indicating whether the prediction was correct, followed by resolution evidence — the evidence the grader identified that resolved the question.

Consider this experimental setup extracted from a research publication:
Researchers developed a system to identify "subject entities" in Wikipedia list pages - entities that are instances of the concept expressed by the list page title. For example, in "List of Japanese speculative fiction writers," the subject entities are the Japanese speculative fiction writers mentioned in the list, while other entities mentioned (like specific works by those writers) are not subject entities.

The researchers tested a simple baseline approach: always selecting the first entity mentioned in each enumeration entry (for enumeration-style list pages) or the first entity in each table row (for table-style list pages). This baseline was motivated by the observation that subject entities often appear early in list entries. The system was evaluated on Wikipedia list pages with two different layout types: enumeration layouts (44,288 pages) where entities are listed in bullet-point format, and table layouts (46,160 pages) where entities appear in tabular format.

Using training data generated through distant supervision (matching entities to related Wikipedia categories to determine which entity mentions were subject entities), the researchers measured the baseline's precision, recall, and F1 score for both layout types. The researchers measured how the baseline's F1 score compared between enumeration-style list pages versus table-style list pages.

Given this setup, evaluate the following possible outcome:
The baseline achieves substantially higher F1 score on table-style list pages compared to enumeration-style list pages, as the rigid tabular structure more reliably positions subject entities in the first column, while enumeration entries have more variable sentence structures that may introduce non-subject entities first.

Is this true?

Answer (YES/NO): NO